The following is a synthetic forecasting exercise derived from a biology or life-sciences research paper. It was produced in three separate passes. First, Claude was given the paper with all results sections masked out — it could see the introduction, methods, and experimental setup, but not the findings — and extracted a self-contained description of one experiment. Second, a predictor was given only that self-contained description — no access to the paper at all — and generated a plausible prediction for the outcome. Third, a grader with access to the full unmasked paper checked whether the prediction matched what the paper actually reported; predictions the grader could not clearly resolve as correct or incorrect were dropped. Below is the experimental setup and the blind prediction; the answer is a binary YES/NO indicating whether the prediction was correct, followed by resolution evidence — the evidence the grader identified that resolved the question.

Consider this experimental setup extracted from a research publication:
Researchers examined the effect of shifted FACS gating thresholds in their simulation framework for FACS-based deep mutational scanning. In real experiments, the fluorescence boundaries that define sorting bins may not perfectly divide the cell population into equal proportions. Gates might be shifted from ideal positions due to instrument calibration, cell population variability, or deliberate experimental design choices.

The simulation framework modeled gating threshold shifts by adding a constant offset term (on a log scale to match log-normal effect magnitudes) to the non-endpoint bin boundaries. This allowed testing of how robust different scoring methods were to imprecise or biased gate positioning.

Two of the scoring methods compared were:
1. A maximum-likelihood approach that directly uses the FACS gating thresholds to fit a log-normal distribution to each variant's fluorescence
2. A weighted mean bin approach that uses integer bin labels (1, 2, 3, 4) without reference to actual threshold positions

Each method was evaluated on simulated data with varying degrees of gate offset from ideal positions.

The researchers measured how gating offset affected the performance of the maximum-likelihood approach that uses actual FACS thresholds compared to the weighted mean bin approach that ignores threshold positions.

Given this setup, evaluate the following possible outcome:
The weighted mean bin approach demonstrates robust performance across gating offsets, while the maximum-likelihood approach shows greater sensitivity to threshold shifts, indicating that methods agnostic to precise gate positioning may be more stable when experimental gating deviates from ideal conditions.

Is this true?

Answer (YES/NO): NO